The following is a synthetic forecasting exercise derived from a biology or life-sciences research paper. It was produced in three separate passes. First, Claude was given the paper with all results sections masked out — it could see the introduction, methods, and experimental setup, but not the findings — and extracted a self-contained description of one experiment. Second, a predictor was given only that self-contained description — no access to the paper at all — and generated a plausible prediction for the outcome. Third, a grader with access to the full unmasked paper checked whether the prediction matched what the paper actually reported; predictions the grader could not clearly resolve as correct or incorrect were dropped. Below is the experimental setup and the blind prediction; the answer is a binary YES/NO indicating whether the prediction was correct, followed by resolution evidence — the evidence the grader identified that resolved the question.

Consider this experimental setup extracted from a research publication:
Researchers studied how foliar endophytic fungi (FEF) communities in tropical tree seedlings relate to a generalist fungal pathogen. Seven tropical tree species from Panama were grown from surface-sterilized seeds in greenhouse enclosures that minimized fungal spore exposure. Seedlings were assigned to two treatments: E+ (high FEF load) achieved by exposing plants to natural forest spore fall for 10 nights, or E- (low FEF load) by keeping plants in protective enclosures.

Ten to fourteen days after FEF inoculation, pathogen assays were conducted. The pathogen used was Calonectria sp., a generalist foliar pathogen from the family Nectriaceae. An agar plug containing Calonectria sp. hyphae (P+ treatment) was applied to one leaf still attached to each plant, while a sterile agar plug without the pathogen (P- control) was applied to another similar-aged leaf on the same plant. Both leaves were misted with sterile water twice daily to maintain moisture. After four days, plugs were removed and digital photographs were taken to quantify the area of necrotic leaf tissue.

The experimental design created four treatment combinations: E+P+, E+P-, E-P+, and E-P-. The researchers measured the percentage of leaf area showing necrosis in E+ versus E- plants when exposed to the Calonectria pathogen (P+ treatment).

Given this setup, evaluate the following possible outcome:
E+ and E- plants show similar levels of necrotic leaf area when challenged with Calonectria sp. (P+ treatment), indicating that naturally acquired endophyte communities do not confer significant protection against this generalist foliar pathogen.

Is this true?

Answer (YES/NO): YES